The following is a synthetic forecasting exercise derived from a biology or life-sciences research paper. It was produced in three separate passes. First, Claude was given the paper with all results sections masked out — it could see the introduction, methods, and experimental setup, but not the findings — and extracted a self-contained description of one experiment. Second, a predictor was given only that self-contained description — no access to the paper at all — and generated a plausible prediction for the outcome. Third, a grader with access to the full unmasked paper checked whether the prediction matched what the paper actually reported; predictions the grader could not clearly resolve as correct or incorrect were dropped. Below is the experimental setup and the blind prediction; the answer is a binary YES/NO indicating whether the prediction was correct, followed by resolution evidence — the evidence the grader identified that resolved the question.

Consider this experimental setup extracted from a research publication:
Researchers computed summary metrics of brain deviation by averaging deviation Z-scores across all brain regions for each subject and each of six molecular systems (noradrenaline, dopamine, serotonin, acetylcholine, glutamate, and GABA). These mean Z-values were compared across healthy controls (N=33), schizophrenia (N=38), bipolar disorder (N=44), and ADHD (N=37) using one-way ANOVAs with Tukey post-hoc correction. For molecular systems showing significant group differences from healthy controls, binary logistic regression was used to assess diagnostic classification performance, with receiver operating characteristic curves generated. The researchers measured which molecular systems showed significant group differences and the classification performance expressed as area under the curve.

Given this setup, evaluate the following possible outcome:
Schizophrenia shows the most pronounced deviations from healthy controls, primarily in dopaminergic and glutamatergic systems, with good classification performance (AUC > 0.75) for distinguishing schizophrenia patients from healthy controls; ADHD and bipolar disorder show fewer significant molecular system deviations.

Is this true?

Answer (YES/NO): NO